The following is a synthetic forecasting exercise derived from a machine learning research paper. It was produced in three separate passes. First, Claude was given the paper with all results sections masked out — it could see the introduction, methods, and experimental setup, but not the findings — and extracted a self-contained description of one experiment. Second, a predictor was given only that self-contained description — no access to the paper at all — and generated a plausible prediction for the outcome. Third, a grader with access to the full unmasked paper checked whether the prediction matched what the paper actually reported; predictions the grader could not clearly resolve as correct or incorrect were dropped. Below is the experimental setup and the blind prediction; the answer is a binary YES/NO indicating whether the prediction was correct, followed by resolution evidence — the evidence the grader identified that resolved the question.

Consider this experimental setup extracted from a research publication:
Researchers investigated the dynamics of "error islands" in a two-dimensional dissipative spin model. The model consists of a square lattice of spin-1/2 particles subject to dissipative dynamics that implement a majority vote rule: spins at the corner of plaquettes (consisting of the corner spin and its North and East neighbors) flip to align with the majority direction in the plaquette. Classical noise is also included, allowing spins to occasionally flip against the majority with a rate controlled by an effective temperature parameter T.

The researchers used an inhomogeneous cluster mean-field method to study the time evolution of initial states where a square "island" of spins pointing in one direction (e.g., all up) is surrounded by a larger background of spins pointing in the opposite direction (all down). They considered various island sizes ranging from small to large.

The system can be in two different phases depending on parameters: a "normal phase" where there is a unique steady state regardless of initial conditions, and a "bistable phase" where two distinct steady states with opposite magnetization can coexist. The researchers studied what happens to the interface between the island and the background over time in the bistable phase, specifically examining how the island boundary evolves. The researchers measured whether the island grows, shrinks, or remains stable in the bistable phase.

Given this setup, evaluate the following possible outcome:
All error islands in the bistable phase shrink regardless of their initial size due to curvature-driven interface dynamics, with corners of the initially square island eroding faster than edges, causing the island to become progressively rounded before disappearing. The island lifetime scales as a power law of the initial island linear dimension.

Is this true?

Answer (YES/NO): NO